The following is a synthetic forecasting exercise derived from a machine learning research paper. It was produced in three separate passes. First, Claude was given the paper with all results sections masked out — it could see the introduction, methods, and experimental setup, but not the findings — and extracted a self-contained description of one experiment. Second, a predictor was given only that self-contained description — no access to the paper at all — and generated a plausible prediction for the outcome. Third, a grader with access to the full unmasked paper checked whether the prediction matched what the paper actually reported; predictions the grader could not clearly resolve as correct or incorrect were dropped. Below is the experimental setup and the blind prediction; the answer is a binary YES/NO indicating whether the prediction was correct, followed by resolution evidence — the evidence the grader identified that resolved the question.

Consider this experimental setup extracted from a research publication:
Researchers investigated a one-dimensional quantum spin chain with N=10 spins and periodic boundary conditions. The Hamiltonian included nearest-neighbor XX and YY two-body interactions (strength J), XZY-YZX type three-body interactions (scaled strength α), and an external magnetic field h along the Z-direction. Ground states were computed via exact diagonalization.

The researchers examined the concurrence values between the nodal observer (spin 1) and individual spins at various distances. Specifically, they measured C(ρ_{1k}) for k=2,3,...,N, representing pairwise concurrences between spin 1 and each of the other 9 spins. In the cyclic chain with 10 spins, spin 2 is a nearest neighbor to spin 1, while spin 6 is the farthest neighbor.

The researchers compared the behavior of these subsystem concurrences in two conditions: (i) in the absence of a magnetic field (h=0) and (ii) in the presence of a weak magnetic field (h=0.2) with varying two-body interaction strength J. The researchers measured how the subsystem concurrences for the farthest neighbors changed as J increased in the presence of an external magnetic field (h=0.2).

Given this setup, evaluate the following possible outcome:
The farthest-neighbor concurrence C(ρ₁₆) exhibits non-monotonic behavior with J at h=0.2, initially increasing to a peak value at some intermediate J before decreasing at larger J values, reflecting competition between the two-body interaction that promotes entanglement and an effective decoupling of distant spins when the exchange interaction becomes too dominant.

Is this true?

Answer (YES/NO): NO